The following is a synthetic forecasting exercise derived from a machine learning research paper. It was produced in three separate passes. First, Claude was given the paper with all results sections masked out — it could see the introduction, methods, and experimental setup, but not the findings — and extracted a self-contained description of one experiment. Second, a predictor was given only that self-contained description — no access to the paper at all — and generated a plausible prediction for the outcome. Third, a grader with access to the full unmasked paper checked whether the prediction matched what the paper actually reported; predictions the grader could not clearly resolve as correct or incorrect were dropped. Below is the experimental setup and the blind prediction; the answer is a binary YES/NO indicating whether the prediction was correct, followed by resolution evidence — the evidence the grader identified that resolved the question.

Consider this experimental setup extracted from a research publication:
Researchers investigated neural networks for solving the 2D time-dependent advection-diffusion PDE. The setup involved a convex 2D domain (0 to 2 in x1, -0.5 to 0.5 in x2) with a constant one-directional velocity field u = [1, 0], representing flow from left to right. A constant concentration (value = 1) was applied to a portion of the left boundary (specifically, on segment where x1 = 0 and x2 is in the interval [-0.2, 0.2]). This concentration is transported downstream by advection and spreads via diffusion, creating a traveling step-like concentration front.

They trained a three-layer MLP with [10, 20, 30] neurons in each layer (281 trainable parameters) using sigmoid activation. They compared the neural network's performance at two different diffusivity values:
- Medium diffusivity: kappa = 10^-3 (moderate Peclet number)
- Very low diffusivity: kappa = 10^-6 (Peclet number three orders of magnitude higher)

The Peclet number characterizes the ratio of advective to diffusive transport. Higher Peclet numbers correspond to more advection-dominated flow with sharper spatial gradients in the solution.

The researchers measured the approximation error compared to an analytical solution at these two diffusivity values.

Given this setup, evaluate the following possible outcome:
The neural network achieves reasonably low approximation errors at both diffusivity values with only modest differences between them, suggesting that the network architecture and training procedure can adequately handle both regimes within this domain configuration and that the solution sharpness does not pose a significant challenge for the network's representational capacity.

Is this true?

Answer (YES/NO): YES